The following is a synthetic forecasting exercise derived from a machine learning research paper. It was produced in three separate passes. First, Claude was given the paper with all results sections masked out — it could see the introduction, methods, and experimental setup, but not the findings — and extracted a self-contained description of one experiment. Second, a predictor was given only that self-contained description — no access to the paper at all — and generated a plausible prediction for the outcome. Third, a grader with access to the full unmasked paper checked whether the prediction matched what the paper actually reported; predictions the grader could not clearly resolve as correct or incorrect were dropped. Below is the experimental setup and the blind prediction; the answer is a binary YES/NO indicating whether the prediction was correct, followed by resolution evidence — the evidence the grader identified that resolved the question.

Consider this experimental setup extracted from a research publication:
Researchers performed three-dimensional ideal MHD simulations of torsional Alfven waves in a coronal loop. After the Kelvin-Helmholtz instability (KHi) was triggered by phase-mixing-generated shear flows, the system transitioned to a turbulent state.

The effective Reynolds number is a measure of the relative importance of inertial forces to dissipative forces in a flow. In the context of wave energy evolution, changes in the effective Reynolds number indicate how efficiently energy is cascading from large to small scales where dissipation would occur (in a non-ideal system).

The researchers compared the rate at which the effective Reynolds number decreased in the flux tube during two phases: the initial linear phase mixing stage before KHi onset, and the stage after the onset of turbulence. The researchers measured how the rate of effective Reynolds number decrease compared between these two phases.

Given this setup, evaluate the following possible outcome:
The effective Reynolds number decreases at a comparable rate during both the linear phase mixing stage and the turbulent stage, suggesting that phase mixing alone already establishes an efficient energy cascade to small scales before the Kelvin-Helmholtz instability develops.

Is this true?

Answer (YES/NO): NO